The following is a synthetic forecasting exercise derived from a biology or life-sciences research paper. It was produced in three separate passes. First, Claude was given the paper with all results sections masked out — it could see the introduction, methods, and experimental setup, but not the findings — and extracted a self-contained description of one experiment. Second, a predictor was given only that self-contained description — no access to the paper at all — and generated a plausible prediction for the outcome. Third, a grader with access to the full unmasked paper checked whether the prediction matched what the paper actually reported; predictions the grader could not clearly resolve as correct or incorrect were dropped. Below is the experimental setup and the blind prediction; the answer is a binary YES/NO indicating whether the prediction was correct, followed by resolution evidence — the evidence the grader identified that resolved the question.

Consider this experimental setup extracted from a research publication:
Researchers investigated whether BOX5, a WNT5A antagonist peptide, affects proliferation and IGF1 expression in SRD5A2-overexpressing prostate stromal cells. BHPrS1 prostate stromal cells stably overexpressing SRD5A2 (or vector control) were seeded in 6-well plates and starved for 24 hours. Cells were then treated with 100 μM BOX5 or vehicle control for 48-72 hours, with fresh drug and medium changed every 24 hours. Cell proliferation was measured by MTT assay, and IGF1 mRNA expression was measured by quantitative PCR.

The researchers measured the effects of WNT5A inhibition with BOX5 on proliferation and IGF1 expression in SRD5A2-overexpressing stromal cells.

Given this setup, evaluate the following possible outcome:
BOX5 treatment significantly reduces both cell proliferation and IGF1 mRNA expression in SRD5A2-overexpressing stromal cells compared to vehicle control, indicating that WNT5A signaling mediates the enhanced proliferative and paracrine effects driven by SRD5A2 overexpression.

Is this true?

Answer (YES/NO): YES